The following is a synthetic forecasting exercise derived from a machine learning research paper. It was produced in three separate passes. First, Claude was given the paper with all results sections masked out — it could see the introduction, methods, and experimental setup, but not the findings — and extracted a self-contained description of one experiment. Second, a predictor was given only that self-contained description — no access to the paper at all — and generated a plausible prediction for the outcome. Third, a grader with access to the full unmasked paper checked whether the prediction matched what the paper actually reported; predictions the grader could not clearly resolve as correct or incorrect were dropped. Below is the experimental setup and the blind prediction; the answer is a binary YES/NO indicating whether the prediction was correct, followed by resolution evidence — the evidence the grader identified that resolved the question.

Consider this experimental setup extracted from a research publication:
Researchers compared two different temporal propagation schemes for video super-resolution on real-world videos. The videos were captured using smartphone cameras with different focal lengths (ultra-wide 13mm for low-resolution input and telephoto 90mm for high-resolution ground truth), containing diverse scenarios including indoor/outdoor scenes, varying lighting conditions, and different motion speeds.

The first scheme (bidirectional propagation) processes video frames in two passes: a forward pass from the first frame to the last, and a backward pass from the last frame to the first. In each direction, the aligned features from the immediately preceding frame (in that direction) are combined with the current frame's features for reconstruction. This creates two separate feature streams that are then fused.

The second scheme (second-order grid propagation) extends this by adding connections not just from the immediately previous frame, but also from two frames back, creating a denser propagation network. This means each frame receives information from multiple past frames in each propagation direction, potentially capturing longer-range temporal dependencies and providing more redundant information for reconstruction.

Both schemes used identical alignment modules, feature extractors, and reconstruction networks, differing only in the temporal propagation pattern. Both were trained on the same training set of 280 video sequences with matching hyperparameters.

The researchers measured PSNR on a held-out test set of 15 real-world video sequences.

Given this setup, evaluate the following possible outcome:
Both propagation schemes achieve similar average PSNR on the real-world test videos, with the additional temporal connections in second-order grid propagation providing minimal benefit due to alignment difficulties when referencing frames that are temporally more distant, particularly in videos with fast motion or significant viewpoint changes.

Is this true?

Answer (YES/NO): NO